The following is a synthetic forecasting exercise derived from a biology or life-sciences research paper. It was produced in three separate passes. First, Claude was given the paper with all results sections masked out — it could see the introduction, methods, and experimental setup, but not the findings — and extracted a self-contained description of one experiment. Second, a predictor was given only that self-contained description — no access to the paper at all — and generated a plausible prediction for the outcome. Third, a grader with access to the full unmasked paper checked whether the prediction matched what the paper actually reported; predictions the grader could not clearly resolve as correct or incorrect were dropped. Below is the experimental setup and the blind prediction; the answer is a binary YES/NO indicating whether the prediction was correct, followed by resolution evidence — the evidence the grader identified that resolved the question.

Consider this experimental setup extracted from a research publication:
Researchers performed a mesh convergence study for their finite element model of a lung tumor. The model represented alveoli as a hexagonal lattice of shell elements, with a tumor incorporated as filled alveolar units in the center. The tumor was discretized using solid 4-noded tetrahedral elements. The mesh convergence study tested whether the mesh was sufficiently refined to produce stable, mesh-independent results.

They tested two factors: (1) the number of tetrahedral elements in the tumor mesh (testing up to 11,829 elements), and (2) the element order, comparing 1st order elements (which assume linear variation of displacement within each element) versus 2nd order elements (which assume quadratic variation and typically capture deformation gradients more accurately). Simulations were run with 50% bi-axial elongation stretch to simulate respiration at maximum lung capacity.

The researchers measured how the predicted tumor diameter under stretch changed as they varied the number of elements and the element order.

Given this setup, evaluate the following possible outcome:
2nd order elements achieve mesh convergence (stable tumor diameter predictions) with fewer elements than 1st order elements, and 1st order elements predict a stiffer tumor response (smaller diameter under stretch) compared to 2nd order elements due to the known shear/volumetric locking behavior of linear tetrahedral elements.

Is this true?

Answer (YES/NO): NO